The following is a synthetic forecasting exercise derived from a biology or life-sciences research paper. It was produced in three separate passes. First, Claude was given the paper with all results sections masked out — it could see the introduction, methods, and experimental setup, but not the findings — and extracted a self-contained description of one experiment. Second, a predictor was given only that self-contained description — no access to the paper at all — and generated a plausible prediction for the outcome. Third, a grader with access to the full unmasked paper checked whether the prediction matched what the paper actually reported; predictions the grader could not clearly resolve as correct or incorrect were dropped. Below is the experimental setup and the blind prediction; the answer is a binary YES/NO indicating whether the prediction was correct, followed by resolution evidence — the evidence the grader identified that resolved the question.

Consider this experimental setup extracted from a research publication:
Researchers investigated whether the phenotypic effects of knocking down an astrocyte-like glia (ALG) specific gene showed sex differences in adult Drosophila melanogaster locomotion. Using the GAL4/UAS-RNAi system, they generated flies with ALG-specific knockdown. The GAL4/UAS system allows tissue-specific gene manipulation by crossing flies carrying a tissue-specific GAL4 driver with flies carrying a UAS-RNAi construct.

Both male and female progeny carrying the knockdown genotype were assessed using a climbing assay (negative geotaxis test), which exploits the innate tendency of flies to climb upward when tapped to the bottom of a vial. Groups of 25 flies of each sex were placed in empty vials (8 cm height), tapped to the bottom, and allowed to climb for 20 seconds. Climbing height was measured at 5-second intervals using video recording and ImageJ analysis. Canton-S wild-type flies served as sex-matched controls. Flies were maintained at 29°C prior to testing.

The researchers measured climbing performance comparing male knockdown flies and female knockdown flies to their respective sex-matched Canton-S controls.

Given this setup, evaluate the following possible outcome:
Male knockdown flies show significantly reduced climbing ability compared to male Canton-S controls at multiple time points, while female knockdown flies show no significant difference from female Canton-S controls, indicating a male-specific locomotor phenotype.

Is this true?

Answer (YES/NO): YES